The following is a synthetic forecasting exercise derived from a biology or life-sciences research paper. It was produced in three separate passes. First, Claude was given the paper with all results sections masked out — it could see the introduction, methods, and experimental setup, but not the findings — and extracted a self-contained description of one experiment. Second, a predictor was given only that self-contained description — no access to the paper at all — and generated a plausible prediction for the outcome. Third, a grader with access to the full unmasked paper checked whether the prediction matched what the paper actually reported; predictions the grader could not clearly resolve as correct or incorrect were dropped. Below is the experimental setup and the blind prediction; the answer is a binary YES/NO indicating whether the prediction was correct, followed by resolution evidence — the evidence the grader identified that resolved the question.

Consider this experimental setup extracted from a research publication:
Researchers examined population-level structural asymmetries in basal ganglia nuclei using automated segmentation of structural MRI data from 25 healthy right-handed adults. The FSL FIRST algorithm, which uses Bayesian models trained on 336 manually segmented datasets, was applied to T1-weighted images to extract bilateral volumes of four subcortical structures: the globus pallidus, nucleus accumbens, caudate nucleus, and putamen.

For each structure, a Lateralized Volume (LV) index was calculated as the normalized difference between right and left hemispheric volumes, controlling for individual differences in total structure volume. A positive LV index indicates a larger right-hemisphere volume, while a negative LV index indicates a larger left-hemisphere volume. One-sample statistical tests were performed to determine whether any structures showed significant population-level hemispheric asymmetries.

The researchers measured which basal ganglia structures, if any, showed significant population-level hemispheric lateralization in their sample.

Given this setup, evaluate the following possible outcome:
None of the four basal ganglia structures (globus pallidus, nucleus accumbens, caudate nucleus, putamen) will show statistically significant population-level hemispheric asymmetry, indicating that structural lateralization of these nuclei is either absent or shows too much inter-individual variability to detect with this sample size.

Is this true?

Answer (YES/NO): NO